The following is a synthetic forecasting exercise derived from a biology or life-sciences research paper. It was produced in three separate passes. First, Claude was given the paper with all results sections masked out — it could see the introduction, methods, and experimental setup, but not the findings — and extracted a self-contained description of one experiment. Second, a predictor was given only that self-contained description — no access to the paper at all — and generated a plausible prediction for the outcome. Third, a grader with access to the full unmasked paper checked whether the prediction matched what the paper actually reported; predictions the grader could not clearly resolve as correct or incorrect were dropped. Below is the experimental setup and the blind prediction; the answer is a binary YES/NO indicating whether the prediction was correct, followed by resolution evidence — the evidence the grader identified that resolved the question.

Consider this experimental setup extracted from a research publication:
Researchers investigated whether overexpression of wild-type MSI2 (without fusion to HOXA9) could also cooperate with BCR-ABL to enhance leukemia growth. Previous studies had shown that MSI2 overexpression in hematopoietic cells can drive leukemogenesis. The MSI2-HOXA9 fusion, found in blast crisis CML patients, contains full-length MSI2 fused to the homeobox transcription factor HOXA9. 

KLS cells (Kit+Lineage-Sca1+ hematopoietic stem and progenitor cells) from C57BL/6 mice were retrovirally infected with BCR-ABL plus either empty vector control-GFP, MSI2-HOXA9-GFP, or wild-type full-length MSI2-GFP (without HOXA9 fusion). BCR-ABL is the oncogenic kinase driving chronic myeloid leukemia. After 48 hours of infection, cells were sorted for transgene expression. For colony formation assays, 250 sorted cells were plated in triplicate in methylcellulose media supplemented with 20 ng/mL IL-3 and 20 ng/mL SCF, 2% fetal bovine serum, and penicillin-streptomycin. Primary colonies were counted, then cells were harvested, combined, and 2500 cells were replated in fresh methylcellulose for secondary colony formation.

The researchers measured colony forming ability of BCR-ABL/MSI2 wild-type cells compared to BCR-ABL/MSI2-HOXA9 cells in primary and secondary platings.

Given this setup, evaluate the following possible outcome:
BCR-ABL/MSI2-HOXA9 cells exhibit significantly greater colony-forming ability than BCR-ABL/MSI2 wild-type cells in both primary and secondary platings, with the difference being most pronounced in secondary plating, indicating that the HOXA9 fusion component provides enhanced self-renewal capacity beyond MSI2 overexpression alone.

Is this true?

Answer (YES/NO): NO